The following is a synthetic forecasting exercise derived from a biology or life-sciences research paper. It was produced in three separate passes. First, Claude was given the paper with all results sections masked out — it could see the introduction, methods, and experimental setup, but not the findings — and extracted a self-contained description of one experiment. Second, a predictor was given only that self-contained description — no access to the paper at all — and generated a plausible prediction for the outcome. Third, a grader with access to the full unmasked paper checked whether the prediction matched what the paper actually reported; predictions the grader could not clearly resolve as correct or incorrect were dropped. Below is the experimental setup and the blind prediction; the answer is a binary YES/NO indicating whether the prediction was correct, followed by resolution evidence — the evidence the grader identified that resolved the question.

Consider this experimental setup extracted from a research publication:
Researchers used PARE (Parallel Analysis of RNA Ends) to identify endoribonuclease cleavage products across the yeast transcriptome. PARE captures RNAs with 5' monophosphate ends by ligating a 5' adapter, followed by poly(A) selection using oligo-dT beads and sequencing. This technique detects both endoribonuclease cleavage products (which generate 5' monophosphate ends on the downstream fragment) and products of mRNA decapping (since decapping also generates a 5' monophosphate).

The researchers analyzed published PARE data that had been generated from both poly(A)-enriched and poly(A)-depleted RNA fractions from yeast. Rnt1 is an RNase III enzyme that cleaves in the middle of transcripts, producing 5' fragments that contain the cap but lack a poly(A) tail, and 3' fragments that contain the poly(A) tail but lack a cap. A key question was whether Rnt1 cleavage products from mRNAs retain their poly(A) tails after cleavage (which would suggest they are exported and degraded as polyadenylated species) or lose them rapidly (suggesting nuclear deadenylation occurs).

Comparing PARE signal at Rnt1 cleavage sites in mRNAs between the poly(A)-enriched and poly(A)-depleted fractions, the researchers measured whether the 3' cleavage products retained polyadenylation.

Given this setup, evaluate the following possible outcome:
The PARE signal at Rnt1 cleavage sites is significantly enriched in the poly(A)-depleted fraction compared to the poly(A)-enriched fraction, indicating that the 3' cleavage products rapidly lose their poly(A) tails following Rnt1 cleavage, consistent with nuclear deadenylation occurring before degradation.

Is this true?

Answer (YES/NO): NO